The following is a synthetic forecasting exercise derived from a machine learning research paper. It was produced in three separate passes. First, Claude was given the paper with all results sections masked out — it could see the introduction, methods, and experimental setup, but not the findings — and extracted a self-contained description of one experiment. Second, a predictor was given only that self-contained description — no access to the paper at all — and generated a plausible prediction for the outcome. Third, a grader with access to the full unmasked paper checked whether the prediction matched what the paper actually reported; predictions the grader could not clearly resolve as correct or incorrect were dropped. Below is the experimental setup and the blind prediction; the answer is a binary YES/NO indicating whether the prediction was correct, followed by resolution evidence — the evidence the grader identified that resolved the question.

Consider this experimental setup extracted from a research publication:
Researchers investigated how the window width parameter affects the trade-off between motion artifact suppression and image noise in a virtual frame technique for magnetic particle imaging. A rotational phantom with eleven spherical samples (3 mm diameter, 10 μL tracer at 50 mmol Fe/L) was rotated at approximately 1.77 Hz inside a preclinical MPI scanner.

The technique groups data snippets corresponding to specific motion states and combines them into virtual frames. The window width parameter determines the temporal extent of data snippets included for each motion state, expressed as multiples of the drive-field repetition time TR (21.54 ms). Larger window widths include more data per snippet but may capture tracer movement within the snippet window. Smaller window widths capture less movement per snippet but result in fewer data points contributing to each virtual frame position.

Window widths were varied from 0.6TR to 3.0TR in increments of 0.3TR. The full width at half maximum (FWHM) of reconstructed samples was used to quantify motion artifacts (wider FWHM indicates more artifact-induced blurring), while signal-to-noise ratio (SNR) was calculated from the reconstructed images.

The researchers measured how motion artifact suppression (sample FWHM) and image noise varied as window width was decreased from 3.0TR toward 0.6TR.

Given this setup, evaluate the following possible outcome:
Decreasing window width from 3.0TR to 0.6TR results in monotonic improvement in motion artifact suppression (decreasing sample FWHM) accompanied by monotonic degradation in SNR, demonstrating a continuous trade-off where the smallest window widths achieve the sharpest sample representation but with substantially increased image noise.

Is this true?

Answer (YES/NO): NO